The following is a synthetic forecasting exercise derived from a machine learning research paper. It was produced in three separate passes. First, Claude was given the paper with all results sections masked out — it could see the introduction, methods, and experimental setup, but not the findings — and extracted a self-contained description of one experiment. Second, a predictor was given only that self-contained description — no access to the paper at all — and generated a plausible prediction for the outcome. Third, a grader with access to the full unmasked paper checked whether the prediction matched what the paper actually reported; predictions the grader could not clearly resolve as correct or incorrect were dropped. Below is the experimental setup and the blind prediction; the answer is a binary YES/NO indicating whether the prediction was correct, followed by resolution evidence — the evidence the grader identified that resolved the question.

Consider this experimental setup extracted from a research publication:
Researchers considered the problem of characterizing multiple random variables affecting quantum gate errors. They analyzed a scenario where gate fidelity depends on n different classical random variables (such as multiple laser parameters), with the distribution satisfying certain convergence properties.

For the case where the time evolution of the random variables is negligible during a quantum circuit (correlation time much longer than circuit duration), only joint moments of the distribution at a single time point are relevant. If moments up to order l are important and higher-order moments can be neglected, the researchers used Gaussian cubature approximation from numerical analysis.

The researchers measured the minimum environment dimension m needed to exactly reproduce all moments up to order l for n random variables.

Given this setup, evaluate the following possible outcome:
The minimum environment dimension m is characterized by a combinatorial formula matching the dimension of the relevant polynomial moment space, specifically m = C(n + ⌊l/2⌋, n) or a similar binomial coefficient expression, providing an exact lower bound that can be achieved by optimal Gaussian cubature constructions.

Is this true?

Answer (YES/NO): NO